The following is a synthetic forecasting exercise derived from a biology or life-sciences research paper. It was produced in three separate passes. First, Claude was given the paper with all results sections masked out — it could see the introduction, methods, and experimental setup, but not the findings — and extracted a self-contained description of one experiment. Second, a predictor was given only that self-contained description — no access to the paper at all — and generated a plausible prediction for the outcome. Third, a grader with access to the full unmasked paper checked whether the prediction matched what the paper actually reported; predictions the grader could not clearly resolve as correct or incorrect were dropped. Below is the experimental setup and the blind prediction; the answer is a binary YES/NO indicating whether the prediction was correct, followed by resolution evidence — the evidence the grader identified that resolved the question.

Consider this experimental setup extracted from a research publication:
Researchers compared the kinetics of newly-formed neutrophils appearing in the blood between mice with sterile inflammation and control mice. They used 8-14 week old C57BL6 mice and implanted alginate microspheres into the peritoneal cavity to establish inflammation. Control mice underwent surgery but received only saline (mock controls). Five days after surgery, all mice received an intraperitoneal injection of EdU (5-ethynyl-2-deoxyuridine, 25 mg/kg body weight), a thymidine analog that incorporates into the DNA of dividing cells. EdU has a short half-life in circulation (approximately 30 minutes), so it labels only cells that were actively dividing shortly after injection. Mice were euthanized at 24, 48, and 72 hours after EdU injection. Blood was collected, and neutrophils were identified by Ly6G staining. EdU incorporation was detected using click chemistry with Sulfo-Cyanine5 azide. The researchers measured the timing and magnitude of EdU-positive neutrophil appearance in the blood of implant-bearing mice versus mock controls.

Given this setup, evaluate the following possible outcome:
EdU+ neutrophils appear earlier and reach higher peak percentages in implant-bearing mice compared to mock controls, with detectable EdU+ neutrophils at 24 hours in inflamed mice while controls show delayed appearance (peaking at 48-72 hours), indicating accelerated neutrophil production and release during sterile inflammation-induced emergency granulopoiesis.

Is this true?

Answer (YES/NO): NO